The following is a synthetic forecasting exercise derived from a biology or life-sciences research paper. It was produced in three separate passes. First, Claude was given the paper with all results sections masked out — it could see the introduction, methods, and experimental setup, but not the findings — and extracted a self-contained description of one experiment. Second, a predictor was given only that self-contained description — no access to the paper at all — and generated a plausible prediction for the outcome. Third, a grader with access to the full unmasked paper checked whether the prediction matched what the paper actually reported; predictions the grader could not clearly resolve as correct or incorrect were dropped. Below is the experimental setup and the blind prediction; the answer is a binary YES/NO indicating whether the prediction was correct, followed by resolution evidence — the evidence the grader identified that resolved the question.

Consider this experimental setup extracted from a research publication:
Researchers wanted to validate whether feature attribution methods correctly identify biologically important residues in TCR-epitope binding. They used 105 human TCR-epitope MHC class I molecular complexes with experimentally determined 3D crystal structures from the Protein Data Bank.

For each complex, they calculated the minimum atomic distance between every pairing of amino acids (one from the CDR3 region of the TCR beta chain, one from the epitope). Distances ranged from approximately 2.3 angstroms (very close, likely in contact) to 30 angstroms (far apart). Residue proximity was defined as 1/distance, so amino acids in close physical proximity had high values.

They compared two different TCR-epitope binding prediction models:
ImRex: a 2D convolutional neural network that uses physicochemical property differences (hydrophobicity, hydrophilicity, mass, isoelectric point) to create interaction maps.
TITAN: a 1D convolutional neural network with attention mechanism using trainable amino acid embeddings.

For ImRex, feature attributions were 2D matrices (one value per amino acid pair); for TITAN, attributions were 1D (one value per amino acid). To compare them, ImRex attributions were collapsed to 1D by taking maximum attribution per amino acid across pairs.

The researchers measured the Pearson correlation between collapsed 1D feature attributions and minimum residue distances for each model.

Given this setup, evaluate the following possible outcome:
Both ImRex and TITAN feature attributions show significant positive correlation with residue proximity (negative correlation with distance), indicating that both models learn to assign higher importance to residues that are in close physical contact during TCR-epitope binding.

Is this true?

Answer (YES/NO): NO